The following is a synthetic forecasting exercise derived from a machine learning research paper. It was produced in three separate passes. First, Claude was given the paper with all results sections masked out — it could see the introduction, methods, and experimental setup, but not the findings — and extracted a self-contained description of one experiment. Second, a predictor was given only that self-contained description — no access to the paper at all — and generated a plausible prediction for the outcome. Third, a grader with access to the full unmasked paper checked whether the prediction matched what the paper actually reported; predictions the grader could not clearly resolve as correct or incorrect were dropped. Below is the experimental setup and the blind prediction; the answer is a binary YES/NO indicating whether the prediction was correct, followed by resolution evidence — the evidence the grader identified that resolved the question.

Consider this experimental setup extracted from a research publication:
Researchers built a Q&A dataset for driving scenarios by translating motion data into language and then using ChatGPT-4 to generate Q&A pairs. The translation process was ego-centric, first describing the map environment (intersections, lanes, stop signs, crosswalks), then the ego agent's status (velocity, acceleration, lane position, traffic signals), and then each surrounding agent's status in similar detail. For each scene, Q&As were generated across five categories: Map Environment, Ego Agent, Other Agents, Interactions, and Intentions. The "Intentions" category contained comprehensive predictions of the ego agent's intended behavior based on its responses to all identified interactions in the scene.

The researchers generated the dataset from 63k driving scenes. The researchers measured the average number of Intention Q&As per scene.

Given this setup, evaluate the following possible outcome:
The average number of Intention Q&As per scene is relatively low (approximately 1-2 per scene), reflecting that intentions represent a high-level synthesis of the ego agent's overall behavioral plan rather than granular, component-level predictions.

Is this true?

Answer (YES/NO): YES